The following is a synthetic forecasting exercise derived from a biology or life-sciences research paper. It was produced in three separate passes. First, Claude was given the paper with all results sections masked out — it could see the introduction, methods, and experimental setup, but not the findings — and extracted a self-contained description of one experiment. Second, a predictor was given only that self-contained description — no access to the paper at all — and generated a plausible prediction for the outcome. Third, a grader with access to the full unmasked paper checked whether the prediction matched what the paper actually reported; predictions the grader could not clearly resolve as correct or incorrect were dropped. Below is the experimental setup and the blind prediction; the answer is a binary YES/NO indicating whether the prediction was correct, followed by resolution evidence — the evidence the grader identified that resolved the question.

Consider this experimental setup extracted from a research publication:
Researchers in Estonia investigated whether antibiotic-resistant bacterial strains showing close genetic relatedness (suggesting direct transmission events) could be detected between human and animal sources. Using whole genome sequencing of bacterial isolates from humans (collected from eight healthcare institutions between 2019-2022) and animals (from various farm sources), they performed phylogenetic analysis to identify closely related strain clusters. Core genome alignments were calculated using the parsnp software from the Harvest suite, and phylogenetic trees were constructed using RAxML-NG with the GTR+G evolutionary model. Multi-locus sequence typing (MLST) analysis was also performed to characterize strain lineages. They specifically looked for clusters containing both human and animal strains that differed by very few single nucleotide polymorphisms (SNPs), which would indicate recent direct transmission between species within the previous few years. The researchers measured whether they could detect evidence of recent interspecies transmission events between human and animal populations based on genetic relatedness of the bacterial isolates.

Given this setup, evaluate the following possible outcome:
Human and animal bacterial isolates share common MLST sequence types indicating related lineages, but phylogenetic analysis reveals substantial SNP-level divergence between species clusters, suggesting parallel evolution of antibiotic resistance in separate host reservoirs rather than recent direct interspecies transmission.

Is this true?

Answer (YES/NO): YES